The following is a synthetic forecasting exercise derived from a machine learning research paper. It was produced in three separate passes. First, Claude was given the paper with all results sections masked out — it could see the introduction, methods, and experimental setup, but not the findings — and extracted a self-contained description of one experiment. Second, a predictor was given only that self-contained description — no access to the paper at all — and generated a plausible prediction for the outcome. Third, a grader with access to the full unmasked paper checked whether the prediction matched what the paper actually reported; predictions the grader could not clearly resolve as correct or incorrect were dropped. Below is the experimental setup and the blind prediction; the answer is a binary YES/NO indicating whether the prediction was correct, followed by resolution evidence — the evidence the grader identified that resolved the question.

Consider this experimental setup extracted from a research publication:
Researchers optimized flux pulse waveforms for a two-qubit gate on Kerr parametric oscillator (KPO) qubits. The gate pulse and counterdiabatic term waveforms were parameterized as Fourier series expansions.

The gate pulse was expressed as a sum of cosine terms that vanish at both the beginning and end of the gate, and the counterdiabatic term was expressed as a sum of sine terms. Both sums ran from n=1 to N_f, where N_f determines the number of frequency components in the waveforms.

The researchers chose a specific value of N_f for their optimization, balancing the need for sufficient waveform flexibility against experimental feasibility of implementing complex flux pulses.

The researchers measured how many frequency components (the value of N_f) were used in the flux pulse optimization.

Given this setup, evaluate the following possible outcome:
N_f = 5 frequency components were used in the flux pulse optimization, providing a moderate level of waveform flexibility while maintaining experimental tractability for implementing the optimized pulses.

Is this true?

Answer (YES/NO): NO